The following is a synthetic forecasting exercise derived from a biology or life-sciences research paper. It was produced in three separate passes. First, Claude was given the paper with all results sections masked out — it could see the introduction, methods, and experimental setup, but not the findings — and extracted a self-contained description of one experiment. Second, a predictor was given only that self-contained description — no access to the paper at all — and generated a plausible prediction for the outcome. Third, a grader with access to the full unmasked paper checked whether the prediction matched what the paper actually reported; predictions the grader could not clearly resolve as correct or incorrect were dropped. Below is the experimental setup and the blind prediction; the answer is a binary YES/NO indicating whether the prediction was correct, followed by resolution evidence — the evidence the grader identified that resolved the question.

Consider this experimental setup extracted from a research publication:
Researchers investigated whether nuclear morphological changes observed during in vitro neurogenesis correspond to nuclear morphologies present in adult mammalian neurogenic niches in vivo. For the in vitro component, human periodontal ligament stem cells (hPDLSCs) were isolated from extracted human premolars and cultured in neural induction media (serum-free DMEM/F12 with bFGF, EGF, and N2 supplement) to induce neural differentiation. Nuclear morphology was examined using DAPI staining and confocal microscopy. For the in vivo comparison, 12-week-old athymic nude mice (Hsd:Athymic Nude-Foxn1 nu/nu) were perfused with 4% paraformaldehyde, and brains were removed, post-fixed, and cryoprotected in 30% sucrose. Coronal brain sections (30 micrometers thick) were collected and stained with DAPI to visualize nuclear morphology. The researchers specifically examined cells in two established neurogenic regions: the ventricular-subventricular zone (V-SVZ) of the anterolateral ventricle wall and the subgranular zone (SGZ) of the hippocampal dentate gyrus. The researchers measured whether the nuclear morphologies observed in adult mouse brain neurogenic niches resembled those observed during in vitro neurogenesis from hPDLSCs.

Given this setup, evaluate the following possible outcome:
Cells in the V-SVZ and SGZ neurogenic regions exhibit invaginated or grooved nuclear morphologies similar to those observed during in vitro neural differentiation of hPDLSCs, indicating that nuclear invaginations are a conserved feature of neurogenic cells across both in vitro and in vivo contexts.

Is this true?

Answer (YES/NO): NO